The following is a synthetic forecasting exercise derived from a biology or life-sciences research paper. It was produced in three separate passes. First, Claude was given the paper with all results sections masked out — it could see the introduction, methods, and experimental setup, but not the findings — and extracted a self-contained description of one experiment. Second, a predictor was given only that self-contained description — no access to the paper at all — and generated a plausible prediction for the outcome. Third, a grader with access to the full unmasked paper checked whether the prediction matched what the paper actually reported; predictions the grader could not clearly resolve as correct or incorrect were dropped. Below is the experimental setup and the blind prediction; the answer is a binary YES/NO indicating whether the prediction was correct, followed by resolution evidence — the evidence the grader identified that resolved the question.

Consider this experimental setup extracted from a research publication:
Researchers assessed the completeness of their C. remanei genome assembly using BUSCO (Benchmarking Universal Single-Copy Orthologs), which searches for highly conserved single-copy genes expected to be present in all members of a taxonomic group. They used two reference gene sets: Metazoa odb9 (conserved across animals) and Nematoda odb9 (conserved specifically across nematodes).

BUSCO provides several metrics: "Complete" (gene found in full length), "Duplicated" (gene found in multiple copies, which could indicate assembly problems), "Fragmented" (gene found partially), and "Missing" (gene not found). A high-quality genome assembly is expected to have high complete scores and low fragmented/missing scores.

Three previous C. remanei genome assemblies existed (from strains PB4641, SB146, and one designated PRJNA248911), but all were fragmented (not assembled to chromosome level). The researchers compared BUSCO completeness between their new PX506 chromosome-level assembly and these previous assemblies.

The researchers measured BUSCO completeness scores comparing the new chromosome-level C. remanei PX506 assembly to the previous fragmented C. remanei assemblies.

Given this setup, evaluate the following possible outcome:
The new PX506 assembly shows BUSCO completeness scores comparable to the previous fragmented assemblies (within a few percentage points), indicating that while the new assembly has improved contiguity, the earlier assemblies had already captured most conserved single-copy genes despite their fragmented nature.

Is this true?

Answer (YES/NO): YES